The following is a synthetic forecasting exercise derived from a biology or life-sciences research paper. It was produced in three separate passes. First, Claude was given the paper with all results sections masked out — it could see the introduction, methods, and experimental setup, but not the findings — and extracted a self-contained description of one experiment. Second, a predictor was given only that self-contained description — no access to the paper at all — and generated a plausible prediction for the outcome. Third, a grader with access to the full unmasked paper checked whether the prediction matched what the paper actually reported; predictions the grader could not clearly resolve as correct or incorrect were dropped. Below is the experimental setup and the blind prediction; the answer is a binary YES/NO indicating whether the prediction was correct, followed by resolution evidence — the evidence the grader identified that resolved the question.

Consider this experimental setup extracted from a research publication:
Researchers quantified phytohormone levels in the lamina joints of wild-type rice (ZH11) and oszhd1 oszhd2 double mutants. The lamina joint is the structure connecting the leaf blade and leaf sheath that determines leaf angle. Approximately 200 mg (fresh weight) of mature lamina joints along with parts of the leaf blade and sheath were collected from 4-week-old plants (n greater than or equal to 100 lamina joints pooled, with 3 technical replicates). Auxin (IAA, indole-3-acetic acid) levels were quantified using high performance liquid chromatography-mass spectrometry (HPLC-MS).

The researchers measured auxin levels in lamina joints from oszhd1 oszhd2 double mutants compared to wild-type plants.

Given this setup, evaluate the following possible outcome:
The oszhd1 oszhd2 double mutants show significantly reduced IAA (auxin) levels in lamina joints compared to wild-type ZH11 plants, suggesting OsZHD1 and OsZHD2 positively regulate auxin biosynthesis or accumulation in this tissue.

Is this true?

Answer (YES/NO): NO